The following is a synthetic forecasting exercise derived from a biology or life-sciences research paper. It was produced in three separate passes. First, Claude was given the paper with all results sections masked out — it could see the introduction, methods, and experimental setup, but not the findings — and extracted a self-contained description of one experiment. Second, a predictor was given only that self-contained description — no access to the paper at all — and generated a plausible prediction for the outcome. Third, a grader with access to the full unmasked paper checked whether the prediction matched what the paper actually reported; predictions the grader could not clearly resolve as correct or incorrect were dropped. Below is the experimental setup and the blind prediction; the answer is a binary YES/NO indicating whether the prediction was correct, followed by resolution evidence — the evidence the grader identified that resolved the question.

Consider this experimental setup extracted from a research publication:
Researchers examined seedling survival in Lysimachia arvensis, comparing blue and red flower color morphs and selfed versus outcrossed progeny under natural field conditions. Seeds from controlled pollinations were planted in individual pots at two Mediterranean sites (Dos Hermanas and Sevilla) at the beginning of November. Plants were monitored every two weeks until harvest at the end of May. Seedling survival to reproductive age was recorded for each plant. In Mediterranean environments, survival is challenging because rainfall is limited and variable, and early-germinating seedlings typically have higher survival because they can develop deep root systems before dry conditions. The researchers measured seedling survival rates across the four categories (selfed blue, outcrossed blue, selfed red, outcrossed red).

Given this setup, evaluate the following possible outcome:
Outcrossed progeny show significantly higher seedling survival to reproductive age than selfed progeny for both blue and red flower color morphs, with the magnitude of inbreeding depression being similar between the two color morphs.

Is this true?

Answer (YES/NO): NO